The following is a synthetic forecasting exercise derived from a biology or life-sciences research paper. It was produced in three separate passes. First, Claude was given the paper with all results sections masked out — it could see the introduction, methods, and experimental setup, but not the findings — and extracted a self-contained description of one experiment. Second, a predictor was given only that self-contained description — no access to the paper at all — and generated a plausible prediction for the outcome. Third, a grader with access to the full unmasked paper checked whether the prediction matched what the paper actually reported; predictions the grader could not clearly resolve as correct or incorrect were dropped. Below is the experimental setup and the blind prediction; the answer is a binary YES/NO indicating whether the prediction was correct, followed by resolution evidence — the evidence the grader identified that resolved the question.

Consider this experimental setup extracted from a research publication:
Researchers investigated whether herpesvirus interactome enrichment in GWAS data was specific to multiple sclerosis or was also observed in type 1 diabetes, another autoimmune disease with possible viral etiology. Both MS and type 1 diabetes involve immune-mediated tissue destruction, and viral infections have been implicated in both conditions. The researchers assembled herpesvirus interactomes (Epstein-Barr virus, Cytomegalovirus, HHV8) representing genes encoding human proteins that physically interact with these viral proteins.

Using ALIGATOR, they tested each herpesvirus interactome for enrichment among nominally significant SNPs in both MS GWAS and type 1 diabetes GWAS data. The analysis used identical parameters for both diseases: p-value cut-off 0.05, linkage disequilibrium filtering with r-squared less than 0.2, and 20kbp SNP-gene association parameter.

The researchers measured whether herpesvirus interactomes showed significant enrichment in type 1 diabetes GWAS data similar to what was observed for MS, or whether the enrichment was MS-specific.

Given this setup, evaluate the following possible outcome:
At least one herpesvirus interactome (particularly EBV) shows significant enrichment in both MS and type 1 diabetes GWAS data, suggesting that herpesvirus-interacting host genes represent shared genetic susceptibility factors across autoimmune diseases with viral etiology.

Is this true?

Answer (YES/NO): NO